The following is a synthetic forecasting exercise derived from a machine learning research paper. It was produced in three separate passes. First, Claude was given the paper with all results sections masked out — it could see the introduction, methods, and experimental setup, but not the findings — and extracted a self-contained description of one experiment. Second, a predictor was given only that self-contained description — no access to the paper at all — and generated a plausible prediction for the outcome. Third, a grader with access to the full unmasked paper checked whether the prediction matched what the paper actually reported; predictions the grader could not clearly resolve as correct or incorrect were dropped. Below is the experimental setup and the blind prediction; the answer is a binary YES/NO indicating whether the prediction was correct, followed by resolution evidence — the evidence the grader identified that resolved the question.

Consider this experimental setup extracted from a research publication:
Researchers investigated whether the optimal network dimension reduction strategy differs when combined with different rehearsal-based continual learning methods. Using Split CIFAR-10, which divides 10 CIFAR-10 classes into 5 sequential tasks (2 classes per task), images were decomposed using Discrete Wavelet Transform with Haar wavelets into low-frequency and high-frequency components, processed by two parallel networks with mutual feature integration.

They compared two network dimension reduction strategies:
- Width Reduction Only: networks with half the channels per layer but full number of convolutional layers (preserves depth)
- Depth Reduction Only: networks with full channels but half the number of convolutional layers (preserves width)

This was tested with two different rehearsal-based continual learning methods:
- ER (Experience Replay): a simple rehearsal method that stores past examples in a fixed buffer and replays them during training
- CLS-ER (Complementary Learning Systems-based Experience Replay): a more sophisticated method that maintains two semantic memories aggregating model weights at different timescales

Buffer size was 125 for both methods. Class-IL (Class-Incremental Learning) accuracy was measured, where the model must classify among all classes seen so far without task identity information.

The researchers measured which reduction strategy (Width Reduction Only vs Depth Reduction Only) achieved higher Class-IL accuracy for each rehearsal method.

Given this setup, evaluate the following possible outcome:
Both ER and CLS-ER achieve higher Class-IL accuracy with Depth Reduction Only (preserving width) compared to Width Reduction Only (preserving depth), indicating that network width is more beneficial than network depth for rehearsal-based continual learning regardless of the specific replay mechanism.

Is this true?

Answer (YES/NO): NO